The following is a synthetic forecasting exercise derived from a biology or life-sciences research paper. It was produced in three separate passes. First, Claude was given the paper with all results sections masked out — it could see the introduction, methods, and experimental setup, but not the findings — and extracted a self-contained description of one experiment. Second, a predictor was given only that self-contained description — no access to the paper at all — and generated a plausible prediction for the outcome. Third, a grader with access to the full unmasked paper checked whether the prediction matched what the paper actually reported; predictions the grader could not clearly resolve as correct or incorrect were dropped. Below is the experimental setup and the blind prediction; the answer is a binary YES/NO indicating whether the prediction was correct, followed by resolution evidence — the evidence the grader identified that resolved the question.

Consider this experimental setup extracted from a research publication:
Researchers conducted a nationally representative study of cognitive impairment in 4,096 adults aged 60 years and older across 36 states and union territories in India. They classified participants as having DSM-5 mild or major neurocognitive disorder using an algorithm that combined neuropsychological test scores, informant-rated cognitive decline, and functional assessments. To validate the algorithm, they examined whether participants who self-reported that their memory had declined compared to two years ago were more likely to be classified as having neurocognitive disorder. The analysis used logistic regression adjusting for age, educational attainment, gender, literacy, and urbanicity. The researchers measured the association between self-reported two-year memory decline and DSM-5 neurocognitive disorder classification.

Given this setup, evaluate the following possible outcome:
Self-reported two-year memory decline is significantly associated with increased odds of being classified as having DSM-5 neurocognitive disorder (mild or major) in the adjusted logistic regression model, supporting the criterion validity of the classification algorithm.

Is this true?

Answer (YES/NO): YES